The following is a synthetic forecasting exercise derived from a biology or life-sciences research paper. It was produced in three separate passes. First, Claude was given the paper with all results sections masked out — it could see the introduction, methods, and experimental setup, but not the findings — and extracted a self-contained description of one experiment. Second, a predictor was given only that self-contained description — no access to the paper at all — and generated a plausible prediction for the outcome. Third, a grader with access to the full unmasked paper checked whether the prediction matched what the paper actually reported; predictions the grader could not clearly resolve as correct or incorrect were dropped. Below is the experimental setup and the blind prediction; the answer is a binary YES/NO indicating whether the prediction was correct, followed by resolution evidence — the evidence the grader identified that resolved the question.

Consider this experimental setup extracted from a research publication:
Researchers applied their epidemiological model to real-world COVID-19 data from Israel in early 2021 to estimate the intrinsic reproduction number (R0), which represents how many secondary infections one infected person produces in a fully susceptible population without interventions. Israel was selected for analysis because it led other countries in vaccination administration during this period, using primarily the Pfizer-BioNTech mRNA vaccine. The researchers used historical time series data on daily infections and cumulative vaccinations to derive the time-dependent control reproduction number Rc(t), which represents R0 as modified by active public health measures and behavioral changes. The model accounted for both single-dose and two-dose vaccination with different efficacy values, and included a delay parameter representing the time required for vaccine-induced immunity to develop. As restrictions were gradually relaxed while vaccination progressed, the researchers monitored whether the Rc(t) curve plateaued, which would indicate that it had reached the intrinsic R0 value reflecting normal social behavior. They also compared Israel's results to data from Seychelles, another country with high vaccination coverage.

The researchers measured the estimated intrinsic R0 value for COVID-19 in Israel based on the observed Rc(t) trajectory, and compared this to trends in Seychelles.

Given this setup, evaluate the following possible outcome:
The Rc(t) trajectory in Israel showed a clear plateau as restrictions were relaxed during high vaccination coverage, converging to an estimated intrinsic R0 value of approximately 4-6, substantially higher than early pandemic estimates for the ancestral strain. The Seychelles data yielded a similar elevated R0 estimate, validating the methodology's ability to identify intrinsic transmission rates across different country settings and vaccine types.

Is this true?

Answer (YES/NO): NO